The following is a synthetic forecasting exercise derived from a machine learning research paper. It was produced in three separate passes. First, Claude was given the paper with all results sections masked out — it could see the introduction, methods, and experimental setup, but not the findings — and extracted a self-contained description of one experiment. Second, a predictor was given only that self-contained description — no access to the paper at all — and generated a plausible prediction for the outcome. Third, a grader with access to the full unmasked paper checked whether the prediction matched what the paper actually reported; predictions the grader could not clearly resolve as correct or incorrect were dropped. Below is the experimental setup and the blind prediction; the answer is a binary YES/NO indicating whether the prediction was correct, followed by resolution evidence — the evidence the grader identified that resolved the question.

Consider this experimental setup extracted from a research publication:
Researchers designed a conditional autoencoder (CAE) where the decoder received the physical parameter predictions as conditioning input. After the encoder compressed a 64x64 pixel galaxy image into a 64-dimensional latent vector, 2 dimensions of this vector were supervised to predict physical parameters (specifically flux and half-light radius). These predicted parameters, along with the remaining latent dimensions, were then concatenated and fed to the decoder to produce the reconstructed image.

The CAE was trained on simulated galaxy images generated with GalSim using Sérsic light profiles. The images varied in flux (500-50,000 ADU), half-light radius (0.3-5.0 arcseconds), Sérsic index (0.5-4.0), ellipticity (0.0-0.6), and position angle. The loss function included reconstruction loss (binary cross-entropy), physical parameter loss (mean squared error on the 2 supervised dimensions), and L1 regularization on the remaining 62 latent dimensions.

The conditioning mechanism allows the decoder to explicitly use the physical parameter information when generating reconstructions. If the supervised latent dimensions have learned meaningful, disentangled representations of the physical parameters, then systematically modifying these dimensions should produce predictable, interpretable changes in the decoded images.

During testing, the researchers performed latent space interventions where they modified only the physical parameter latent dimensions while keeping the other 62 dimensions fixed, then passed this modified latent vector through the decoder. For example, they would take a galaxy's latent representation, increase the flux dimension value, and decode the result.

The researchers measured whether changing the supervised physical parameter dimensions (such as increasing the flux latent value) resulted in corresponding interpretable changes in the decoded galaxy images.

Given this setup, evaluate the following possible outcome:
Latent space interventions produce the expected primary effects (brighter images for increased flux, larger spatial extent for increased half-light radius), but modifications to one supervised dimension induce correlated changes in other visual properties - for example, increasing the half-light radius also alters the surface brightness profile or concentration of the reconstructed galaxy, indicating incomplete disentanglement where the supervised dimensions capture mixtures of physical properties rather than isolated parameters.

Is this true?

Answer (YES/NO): NO